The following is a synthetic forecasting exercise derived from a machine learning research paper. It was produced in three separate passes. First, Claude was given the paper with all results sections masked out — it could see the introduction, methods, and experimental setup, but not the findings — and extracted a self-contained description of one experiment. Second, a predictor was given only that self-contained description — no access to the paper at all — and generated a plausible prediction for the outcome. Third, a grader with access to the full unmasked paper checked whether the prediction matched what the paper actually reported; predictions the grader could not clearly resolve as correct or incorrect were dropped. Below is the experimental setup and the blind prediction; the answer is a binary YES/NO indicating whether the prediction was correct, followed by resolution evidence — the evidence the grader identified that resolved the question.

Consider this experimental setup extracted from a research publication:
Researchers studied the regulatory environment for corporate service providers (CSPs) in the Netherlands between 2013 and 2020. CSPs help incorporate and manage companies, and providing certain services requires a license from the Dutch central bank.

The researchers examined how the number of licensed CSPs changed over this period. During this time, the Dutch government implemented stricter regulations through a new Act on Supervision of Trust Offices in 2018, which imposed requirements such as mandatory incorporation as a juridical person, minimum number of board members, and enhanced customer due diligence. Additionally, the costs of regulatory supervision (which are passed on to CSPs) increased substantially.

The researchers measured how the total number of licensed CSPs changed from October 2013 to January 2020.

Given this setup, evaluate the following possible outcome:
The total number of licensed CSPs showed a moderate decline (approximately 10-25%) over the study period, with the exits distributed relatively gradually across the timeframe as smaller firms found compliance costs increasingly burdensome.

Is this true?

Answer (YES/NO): NO